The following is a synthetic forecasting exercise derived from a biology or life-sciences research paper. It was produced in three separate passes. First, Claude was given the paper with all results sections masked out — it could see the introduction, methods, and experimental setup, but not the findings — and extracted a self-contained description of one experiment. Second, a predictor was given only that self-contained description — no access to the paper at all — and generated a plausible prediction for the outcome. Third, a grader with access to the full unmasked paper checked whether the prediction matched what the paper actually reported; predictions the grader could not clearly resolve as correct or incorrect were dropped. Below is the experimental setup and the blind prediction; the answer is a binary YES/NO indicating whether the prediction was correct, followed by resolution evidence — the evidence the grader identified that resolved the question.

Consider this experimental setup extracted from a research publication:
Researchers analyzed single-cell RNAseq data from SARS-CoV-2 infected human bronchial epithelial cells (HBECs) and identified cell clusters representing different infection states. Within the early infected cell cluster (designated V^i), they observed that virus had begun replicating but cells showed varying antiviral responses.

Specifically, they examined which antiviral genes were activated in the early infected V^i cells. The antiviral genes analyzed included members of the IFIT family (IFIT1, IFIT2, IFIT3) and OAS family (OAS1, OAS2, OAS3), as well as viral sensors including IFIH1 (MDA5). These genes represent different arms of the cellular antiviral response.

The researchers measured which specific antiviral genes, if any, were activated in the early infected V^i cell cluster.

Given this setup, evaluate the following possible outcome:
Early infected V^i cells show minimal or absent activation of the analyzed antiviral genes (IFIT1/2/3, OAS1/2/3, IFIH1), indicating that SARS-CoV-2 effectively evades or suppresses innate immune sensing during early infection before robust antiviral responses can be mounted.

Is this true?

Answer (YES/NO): NO